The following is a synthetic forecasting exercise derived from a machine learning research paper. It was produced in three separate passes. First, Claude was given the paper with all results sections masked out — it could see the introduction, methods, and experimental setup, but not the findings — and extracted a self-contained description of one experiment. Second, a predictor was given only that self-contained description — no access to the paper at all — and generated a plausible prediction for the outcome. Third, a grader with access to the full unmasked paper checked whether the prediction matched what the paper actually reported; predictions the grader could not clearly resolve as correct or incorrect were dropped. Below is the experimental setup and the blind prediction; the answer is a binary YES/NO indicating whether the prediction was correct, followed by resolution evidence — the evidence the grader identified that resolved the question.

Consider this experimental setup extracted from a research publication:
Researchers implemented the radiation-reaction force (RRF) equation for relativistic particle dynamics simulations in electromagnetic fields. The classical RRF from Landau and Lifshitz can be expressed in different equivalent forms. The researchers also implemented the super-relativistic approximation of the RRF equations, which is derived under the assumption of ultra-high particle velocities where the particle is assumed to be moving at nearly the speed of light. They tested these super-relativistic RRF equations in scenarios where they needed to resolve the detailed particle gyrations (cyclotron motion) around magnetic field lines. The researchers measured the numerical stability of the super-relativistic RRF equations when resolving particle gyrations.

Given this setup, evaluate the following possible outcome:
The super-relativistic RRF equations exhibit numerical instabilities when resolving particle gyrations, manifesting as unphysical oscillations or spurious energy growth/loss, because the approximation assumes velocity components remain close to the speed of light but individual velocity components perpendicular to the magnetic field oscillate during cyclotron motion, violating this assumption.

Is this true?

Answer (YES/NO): YES